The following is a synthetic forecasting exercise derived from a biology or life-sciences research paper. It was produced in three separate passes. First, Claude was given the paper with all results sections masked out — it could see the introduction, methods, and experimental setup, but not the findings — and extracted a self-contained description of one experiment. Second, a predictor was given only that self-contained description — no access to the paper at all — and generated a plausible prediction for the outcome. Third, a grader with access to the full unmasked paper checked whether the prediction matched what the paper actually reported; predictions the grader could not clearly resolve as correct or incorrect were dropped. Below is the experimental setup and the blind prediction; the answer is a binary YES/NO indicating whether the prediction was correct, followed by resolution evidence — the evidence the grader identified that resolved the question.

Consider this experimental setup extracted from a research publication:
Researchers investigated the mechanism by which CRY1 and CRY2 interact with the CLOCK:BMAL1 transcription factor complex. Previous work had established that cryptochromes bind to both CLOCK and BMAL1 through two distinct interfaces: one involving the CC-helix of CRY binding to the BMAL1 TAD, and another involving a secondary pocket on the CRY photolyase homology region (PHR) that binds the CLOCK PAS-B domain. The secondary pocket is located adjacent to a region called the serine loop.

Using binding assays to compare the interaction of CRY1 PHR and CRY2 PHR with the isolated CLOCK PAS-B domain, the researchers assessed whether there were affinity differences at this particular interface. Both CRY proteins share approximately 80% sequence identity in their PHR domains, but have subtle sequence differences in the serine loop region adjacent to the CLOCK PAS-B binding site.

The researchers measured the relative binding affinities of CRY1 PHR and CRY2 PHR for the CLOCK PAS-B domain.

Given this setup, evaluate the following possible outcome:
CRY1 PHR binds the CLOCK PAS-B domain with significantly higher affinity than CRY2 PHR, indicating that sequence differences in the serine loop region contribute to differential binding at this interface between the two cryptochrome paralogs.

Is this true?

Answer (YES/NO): YES